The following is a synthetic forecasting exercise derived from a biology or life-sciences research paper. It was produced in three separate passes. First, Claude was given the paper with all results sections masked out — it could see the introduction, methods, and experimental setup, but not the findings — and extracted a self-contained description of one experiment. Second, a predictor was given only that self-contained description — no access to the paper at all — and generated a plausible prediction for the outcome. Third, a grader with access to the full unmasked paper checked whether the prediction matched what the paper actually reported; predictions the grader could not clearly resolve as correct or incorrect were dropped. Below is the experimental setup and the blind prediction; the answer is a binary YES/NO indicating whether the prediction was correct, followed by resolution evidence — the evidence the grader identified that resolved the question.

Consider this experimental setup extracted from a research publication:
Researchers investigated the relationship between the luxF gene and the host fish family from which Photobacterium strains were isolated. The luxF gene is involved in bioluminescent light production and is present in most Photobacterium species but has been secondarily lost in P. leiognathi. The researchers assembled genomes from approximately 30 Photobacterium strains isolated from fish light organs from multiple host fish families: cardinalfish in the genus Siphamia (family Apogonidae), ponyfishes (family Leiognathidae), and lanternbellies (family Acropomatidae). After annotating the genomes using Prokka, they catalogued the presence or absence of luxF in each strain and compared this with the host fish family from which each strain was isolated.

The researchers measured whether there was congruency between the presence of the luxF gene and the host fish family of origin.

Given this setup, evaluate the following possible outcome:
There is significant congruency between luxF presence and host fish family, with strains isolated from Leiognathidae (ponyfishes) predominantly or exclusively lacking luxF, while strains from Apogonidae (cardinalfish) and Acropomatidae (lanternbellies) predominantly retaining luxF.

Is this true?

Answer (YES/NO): YES